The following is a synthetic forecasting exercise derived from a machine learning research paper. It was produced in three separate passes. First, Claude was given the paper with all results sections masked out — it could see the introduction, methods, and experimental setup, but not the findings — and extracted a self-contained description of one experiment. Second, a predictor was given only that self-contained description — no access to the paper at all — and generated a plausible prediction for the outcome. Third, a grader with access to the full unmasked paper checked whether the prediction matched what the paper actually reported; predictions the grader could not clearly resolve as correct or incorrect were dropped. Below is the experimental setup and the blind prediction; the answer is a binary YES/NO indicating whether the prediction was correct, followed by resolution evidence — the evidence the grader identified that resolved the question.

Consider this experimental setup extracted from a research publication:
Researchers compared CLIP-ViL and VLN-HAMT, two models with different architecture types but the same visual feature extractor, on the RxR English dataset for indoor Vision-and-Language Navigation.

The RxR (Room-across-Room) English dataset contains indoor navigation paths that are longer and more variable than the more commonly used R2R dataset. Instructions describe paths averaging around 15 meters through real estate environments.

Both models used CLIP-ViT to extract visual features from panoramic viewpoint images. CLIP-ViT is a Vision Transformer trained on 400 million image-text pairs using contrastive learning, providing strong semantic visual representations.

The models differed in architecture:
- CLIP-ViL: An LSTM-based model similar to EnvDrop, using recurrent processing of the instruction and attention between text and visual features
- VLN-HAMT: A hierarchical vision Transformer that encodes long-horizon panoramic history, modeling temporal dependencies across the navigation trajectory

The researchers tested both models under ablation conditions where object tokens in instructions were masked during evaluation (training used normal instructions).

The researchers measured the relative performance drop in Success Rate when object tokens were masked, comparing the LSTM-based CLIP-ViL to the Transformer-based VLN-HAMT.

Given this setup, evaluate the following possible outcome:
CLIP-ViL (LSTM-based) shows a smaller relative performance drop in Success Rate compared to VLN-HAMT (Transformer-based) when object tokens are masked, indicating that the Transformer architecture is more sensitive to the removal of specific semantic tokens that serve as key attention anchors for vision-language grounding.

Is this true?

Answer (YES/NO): NO